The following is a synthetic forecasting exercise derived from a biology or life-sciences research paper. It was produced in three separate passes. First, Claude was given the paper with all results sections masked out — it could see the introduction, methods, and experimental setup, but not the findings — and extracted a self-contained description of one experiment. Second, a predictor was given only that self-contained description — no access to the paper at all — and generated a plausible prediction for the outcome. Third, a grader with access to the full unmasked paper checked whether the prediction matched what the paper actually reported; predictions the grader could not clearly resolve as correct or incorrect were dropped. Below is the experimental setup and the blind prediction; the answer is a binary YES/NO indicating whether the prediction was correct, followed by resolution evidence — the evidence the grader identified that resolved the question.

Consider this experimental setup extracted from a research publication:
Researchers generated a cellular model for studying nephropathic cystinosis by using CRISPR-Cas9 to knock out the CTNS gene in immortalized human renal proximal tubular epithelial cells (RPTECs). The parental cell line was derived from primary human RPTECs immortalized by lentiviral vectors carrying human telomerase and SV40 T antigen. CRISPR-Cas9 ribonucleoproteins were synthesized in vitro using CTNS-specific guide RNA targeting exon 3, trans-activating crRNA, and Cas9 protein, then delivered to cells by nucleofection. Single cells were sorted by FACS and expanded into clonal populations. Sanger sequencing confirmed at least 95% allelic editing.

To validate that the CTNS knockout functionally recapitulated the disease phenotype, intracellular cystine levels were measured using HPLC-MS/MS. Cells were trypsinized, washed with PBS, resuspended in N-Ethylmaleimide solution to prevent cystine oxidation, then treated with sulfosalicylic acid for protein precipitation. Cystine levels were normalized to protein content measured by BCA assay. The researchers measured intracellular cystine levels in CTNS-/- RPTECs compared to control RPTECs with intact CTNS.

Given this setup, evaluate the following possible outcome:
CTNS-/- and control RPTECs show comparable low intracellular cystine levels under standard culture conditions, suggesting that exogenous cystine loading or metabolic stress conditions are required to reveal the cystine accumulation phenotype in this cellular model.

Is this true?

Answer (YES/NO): NO